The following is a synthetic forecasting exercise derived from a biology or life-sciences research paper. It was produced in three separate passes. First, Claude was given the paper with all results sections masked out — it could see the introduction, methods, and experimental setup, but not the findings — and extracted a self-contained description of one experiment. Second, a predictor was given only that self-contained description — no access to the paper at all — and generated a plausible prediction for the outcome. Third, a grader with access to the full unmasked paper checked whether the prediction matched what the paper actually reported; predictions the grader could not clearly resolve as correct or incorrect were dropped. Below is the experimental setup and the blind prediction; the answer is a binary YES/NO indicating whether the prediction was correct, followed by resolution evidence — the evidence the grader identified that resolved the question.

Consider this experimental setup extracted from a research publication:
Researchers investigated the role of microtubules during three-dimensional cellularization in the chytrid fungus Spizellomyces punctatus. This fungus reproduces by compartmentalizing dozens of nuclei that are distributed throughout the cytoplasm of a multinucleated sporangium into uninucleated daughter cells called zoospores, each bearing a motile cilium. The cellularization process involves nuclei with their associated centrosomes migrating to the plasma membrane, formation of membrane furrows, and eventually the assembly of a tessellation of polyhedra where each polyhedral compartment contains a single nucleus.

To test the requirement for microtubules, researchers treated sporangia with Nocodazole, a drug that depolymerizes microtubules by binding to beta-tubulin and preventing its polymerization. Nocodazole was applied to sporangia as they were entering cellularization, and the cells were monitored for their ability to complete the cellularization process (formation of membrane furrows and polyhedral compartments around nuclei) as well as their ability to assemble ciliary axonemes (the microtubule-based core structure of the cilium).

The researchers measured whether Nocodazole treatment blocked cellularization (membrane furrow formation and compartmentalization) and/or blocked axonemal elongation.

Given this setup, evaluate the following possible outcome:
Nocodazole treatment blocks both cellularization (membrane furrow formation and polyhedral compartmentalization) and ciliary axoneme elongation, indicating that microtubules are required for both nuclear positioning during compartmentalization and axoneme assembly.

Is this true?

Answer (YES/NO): NO